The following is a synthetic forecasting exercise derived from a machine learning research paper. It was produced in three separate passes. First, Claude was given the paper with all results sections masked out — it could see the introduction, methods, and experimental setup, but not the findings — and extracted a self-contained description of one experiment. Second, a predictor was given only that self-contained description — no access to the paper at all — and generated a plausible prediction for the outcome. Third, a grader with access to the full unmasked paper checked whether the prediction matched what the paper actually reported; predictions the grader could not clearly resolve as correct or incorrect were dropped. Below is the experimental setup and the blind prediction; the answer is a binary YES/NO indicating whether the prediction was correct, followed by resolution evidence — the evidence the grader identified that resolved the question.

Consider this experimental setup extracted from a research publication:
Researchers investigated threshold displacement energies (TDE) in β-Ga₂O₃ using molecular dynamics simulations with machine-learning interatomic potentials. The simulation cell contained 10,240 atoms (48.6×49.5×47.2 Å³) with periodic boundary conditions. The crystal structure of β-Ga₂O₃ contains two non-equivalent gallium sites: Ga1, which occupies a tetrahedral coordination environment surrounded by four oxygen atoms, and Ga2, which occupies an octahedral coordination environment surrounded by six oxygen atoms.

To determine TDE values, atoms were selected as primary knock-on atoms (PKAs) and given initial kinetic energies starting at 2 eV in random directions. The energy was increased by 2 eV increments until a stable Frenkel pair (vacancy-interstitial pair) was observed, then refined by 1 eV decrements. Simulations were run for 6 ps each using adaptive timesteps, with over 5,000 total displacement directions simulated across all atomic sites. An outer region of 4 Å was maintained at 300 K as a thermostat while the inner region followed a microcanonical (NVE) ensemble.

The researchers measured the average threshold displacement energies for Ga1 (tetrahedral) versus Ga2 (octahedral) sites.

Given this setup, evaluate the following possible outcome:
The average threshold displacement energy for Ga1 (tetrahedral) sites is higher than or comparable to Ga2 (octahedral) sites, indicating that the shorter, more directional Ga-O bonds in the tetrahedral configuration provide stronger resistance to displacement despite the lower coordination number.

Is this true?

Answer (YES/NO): YES